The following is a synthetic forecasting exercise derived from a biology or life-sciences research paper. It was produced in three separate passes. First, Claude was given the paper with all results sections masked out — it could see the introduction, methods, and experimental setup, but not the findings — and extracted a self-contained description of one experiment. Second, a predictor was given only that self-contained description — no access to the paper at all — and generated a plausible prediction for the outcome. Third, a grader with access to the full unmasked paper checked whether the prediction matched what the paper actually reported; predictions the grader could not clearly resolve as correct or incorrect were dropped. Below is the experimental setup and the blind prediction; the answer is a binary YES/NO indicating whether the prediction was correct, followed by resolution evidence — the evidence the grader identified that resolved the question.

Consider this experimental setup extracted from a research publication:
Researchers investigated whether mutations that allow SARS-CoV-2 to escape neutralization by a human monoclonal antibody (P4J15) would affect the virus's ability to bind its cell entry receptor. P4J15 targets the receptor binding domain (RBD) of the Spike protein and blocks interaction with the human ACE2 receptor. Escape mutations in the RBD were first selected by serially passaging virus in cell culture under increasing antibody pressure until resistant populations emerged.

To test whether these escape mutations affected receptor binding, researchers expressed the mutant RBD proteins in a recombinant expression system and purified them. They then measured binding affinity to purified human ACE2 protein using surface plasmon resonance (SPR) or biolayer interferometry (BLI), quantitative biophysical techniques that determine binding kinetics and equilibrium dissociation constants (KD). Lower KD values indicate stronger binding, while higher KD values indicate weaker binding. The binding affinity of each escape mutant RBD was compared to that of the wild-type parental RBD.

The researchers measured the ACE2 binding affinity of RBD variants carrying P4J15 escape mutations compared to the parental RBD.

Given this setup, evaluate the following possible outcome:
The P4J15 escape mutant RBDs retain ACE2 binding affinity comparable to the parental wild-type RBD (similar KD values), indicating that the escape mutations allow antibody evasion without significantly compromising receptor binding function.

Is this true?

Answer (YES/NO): NO